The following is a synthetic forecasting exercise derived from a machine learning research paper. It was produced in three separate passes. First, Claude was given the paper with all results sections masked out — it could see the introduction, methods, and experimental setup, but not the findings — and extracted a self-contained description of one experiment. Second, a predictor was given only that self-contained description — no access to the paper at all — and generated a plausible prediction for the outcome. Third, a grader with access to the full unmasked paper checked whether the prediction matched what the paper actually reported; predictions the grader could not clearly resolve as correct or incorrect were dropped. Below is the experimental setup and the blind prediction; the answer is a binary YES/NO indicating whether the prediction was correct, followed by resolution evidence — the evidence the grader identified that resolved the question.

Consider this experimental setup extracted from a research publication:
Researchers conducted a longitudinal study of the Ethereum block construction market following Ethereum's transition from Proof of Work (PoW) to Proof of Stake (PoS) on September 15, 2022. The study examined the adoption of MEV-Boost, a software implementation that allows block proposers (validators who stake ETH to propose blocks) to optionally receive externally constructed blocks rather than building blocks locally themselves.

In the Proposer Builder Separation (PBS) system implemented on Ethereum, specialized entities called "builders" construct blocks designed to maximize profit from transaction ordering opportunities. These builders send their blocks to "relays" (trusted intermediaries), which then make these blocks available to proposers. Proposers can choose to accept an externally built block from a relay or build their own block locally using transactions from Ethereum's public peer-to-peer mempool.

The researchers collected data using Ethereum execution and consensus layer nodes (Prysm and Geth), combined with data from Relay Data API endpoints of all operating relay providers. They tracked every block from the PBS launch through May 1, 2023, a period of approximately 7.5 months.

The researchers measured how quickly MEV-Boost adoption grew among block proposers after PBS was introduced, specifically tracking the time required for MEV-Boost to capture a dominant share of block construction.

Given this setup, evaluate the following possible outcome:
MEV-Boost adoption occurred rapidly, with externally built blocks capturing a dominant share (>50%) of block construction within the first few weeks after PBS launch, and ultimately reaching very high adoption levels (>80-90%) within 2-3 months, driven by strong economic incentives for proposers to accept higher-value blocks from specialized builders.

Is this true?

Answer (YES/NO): YES